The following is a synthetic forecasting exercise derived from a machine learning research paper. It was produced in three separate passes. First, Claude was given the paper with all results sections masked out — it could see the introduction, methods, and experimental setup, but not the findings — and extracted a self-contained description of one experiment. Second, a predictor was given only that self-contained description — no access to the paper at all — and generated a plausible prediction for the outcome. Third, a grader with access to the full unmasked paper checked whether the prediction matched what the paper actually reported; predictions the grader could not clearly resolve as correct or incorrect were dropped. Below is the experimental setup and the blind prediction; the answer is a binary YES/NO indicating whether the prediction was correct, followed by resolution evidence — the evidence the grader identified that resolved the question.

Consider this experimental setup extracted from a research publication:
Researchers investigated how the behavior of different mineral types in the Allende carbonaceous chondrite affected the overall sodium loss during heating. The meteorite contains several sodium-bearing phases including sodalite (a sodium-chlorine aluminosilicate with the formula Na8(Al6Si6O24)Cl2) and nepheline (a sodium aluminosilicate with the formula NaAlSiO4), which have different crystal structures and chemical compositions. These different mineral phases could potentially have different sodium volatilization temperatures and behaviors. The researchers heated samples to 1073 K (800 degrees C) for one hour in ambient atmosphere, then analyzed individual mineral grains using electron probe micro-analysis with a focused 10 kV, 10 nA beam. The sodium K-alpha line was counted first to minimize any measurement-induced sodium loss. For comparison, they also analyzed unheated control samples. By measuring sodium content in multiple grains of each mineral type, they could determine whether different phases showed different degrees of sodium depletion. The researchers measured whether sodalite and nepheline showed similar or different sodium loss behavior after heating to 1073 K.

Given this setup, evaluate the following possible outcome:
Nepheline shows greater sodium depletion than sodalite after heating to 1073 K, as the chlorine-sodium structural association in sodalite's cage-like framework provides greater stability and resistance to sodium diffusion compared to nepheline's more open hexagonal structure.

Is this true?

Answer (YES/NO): NO